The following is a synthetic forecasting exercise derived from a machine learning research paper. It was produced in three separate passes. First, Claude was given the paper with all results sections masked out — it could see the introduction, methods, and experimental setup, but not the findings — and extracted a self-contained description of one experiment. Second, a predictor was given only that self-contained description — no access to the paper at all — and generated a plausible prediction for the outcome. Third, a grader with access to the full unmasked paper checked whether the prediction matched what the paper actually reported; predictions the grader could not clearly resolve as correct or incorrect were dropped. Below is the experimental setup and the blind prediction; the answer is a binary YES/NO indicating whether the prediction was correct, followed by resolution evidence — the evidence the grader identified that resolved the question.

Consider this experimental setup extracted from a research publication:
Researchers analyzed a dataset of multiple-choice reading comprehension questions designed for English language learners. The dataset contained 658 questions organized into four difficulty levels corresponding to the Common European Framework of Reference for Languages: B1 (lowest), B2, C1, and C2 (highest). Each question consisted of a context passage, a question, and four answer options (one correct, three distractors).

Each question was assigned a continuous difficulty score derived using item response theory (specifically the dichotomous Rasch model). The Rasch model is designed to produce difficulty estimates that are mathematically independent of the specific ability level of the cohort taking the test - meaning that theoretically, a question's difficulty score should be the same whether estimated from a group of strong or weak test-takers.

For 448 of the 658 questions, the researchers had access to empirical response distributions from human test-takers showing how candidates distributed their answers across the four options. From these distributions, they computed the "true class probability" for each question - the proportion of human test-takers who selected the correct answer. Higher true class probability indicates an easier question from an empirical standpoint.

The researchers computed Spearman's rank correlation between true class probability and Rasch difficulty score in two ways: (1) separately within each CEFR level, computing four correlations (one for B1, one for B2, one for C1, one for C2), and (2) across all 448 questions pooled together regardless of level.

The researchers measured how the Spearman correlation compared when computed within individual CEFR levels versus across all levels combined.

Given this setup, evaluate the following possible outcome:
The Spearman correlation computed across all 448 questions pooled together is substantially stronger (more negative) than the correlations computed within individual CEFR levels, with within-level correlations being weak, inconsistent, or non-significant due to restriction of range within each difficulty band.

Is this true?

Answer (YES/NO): NO